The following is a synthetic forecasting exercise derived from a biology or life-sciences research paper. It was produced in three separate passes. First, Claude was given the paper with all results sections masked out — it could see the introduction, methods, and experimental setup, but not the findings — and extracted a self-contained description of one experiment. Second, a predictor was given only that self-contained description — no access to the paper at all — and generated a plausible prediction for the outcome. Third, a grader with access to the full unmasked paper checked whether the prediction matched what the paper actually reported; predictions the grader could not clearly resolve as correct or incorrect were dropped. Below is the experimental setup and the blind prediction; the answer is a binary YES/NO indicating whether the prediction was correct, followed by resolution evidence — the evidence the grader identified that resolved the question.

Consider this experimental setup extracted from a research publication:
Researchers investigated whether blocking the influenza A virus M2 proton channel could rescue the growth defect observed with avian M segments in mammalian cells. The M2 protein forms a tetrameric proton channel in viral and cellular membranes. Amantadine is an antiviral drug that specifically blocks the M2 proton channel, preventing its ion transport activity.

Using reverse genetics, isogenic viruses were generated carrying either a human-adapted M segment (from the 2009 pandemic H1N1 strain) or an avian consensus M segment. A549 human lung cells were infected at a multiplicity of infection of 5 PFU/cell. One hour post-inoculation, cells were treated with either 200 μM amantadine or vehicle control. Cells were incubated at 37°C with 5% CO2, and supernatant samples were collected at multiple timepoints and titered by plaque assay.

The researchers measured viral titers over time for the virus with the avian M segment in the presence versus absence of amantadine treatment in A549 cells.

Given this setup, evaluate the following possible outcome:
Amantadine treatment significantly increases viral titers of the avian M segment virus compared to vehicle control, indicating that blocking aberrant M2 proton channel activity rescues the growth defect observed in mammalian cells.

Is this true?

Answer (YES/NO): YES